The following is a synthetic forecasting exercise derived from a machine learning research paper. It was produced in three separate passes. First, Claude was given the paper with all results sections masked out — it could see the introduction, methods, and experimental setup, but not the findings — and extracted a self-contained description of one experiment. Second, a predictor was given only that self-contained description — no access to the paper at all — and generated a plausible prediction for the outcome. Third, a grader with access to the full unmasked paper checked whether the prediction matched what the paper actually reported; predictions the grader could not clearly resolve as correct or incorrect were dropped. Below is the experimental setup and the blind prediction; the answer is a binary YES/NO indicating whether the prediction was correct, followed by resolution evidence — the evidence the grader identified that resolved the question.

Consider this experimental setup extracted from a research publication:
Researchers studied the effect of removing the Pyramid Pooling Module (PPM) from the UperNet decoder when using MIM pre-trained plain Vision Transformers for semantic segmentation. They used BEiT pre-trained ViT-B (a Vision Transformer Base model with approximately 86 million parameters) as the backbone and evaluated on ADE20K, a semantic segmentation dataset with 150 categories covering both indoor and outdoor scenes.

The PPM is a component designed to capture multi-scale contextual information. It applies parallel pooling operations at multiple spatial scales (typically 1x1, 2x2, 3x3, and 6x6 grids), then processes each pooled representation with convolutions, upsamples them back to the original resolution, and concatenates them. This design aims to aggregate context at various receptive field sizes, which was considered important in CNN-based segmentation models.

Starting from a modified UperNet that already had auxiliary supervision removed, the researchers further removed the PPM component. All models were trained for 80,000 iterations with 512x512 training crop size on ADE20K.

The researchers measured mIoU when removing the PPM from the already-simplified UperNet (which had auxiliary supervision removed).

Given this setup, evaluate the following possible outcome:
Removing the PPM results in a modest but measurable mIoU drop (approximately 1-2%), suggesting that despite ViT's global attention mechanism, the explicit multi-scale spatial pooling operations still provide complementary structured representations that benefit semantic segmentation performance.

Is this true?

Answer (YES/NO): NO